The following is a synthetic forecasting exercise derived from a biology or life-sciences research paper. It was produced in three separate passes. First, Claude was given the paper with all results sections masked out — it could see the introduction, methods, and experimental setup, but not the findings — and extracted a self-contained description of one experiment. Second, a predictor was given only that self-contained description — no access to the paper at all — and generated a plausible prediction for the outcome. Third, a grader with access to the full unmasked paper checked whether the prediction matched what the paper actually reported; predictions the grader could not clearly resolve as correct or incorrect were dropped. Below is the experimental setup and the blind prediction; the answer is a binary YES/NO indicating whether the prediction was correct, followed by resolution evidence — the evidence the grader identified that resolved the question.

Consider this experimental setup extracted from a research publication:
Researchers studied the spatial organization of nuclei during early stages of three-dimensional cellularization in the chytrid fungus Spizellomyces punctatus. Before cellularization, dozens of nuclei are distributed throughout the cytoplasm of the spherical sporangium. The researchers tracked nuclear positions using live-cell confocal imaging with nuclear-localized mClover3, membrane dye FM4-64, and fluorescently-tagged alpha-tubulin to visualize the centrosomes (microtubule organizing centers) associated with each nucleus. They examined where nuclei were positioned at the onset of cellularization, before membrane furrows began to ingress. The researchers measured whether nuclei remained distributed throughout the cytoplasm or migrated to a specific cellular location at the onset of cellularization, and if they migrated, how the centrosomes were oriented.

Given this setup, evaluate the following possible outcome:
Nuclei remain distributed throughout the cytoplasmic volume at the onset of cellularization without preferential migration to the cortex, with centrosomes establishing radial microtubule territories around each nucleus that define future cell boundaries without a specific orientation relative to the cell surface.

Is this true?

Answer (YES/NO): NO